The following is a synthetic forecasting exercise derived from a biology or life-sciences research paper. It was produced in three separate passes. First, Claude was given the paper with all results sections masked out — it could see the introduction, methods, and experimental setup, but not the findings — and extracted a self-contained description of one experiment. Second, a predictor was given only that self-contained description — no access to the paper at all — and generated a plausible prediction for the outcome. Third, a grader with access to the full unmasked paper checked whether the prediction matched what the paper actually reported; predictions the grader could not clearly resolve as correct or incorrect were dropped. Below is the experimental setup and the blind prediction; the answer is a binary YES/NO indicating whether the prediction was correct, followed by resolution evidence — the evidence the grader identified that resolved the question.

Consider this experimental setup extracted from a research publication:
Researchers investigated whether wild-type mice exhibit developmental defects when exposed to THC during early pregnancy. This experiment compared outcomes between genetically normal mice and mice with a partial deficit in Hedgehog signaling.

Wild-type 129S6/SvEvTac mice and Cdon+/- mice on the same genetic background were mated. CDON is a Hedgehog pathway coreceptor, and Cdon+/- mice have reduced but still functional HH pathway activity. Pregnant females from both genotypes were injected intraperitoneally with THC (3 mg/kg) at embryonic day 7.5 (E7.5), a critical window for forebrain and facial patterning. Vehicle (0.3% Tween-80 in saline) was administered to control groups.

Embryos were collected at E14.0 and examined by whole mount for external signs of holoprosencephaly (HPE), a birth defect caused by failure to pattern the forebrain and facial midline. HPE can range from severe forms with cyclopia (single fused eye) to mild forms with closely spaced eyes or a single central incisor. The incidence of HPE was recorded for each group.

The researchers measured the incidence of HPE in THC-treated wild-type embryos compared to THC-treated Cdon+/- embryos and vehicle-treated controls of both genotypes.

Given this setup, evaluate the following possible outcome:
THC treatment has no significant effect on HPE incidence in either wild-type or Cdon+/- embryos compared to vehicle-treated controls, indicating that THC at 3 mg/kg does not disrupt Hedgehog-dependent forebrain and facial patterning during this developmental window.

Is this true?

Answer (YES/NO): NO